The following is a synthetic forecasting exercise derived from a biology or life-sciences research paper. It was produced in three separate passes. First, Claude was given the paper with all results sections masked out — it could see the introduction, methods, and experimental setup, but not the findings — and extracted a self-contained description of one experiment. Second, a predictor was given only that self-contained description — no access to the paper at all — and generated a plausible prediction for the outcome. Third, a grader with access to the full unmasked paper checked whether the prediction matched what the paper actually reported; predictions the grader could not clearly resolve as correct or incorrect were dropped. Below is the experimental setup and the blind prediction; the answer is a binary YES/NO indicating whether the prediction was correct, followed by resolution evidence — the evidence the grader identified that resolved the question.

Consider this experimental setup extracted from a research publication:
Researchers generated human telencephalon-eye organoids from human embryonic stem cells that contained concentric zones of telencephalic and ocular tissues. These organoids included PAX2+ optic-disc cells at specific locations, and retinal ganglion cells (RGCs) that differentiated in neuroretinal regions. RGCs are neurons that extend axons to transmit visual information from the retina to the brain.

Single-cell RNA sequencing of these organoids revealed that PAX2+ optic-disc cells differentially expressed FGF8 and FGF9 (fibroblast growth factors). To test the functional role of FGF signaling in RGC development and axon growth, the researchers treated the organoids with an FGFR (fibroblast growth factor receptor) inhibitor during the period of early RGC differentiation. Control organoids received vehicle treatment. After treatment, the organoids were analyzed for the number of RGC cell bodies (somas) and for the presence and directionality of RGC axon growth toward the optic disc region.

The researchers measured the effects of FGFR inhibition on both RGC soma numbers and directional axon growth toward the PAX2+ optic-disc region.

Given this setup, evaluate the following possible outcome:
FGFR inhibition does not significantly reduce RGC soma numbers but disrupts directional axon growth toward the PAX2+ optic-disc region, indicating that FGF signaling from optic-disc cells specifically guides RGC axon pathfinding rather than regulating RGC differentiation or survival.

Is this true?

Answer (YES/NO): NO